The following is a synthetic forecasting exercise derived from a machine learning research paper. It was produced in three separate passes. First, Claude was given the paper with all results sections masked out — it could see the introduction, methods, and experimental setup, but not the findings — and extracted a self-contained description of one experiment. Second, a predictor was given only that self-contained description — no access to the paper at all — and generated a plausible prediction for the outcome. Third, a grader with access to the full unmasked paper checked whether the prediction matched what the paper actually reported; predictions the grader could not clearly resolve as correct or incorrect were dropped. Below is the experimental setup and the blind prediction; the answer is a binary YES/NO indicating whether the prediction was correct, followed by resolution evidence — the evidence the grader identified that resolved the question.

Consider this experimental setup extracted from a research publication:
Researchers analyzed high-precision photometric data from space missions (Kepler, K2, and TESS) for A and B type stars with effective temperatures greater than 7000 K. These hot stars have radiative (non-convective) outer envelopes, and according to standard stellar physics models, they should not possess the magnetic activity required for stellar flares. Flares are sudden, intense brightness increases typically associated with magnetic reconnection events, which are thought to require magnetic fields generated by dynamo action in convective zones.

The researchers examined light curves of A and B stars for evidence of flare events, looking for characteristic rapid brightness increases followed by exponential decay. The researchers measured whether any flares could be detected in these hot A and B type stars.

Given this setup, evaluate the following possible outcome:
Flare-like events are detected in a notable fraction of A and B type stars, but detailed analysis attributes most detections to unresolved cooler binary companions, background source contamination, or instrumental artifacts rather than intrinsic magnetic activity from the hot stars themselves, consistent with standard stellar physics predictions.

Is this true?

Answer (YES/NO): NO